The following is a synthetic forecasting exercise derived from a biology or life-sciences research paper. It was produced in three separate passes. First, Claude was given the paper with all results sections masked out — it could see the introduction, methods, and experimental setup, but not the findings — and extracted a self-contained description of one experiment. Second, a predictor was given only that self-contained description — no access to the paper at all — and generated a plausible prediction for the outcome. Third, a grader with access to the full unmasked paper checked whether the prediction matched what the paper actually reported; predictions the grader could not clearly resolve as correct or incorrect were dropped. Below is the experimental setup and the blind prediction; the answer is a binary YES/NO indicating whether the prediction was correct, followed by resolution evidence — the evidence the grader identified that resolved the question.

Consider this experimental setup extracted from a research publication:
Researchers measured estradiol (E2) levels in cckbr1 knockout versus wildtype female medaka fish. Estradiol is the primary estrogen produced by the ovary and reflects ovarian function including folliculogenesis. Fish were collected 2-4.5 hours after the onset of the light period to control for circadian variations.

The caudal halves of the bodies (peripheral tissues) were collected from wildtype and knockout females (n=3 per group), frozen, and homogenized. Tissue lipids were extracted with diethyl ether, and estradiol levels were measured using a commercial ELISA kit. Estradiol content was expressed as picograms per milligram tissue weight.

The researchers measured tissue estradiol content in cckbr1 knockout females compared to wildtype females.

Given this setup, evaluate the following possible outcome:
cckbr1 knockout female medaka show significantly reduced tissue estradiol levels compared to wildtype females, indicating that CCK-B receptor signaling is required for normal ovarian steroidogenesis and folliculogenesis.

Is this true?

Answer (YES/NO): YES